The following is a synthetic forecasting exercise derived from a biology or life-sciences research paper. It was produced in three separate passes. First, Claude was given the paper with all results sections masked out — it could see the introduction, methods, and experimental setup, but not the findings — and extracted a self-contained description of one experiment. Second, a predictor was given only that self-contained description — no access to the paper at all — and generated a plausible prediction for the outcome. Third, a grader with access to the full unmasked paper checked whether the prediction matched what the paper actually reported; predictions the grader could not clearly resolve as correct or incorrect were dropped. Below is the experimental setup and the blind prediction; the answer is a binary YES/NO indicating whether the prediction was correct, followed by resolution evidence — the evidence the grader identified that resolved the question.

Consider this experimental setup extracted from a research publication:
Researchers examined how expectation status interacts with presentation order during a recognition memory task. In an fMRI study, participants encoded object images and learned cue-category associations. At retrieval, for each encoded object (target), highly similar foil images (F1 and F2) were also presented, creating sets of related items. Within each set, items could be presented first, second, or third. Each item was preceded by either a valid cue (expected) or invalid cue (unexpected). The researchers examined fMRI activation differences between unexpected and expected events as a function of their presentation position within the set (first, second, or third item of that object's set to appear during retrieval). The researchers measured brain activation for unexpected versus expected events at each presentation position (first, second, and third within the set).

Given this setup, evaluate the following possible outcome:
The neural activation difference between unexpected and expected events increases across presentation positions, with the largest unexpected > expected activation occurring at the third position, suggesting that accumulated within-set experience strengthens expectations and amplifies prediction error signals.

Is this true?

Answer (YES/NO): NO